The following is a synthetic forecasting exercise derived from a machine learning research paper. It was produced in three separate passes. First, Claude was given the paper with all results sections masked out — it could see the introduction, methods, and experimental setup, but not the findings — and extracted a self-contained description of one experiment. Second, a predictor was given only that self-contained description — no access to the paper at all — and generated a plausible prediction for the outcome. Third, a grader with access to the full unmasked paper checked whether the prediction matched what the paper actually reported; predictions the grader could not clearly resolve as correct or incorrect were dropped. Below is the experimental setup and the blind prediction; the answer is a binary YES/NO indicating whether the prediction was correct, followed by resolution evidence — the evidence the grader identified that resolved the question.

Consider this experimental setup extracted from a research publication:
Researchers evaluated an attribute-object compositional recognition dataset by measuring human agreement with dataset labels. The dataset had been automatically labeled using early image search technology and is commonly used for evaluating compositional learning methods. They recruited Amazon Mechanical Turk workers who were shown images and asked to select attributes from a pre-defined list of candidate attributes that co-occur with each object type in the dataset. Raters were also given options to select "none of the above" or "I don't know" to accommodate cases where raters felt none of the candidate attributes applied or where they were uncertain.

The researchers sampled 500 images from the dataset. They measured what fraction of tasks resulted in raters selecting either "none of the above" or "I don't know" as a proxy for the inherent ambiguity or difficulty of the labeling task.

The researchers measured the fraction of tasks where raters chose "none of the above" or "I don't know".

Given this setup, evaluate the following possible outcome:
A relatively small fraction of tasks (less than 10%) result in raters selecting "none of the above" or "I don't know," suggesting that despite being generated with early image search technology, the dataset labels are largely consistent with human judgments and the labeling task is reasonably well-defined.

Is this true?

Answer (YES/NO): NO